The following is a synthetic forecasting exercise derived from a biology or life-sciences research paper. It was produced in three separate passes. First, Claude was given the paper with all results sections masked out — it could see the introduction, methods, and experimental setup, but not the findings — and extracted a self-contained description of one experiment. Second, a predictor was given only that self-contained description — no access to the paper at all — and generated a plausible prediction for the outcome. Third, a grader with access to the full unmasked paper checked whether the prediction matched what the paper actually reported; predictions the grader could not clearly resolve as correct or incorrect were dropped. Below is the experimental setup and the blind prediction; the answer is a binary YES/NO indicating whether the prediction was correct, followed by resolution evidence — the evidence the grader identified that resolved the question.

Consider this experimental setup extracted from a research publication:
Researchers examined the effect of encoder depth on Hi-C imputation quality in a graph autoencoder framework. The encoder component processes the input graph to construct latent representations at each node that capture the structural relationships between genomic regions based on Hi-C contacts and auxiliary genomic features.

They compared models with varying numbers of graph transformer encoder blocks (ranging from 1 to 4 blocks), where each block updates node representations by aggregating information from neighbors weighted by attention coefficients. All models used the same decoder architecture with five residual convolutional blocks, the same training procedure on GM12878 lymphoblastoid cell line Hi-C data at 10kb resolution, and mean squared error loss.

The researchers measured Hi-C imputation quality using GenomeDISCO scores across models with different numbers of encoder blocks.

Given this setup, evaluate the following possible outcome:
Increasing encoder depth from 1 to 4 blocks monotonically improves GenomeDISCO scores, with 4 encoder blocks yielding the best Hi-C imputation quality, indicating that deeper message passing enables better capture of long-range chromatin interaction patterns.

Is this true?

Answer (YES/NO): NO